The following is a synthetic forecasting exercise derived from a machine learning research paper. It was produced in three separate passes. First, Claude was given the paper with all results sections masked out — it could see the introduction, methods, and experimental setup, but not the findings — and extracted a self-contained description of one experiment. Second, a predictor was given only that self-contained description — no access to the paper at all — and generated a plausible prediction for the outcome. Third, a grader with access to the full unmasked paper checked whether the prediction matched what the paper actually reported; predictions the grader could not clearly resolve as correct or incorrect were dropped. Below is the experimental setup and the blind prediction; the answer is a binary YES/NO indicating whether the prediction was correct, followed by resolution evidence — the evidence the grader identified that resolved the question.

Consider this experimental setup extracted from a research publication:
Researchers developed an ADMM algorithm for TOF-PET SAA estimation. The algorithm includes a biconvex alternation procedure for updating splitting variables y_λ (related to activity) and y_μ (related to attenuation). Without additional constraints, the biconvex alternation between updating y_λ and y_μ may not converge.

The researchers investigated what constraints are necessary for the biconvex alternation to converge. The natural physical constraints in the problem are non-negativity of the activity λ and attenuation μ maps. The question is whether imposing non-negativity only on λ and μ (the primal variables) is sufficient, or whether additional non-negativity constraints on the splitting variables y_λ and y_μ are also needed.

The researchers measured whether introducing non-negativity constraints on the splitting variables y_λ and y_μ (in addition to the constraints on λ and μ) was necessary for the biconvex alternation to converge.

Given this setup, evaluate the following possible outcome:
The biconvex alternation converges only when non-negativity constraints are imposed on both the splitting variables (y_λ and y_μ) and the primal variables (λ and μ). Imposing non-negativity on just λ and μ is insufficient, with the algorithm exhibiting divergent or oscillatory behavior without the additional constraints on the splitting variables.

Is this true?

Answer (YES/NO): YES